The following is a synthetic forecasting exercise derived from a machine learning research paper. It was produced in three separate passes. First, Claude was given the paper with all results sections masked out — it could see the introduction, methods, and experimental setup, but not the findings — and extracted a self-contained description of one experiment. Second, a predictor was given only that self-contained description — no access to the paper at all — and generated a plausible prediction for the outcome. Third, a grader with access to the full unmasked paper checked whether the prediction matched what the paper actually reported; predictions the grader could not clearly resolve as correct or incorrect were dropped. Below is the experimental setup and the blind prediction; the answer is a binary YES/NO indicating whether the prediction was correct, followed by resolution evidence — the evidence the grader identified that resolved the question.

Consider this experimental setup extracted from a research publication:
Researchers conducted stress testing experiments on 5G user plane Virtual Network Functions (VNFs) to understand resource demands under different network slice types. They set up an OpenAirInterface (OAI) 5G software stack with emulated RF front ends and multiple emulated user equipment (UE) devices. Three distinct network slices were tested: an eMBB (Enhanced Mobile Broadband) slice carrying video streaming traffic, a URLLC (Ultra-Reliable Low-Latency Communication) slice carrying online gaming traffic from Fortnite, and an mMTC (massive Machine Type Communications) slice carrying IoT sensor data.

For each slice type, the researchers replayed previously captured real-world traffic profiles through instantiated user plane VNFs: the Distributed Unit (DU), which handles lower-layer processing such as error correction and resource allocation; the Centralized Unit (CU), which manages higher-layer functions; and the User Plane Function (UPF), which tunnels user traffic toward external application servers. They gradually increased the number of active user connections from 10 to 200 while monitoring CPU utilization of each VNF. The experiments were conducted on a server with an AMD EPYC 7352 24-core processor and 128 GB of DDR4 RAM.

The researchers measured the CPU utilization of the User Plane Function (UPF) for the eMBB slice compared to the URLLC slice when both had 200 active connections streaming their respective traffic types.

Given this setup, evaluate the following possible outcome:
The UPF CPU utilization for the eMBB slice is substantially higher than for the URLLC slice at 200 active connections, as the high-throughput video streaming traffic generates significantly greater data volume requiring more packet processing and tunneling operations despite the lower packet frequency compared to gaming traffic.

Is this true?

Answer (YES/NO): YES